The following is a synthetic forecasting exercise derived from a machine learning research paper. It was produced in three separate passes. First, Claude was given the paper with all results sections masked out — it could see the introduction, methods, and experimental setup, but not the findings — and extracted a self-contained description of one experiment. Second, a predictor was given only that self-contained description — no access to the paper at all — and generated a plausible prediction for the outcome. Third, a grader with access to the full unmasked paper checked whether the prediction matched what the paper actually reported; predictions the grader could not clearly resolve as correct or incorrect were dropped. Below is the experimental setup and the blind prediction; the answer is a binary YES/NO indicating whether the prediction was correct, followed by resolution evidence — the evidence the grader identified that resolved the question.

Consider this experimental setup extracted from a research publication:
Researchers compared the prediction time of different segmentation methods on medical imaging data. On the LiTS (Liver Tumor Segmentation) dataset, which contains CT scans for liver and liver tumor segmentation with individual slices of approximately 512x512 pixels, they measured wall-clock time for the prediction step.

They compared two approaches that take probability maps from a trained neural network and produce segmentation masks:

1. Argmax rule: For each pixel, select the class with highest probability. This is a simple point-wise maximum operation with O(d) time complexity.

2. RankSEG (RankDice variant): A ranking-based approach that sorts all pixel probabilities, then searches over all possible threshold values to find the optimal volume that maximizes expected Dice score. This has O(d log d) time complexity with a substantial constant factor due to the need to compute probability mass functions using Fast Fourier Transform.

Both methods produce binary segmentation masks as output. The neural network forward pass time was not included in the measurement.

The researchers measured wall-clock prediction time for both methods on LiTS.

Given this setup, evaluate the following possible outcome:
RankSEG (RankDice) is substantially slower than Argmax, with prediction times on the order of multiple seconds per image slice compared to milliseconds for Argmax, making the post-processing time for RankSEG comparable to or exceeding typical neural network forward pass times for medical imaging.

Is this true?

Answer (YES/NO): NO